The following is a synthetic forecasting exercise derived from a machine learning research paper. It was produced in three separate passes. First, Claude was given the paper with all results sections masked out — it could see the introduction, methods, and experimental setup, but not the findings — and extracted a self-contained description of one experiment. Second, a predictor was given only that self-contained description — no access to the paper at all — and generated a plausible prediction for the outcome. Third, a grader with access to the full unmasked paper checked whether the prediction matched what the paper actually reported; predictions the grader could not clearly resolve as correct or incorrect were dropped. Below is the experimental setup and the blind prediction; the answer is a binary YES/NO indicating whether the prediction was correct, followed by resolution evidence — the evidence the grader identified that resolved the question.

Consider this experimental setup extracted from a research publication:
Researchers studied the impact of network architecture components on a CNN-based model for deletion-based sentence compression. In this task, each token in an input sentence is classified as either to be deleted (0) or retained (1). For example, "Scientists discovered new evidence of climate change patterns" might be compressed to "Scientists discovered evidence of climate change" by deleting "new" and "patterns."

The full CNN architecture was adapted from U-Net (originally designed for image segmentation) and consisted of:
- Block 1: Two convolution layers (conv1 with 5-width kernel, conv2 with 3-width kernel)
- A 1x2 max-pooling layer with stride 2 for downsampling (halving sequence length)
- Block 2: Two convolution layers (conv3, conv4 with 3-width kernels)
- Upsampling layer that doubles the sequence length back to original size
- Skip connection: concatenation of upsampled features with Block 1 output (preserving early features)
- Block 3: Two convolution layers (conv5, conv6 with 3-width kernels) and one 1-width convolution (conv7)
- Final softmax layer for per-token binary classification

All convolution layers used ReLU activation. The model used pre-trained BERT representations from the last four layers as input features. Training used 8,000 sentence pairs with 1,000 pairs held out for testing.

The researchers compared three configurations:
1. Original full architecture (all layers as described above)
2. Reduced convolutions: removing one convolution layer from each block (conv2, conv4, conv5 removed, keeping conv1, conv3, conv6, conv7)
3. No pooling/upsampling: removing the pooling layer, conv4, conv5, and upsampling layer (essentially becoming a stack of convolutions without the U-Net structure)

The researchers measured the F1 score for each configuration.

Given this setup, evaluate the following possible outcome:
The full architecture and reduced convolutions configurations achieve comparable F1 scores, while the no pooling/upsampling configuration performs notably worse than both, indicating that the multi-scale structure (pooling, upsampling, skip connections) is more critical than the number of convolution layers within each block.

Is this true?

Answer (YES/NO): YES